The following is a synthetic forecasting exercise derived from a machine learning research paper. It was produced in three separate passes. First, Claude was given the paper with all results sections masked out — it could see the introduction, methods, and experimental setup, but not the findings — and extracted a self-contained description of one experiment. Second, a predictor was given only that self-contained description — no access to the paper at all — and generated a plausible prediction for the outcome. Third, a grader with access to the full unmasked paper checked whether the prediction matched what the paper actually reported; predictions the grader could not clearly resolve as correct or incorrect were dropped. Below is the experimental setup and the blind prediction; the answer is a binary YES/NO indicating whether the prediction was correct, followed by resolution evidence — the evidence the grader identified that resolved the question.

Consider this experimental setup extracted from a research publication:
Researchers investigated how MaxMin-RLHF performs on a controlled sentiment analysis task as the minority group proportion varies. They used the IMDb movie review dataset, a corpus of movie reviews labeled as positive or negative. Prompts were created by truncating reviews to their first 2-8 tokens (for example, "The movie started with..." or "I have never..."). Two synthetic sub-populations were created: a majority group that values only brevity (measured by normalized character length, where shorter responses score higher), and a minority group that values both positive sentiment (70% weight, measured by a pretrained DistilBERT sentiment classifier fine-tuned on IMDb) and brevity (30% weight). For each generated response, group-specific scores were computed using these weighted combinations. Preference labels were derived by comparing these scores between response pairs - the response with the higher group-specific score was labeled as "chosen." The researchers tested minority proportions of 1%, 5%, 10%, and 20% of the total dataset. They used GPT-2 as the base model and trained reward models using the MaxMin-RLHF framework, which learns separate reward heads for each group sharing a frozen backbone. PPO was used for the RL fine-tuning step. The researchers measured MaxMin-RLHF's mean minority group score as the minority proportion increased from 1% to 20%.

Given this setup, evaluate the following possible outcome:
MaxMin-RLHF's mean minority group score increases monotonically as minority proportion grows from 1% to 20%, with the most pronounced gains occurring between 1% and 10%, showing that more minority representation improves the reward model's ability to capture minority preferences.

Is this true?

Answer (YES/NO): YES